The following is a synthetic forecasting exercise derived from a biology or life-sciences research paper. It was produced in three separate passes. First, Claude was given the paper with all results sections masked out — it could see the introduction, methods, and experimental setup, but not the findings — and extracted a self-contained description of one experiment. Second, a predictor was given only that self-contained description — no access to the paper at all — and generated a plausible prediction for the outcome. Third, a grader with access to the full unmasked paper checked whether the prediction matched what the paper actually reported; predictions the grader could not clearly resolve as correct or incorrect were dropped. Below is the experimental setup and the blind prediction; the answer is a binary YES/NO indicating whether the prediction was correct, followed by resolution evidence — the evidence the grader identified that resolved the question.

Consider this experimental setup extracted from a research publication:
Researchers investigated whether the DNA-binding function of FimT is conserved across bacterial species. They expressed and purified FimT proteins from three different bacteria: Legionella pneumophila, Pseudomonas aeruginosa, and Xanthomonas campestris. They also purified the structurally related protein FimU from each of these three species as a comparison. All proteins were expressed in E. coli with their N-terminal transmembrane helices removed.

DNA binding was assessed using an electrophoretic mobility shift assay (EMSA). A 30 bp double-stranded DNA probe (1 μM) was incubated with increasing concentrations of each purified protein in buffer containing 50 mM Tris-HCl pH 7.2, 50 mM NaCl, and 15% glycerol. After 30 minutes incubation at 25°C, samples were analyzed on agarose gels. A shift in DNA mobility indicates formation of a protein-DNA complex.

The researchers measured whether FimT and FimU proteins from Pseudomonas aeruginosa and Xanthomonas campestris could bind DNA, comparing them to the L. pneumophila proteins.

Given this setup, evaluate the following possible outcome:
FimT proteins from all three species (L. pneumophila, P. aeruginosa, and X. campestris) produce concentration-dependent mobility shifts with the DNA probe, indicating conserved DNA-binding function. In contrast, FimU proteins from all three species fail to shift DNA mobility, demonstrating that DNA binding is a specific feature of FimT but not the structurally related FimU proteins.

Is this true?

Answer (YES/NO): NO